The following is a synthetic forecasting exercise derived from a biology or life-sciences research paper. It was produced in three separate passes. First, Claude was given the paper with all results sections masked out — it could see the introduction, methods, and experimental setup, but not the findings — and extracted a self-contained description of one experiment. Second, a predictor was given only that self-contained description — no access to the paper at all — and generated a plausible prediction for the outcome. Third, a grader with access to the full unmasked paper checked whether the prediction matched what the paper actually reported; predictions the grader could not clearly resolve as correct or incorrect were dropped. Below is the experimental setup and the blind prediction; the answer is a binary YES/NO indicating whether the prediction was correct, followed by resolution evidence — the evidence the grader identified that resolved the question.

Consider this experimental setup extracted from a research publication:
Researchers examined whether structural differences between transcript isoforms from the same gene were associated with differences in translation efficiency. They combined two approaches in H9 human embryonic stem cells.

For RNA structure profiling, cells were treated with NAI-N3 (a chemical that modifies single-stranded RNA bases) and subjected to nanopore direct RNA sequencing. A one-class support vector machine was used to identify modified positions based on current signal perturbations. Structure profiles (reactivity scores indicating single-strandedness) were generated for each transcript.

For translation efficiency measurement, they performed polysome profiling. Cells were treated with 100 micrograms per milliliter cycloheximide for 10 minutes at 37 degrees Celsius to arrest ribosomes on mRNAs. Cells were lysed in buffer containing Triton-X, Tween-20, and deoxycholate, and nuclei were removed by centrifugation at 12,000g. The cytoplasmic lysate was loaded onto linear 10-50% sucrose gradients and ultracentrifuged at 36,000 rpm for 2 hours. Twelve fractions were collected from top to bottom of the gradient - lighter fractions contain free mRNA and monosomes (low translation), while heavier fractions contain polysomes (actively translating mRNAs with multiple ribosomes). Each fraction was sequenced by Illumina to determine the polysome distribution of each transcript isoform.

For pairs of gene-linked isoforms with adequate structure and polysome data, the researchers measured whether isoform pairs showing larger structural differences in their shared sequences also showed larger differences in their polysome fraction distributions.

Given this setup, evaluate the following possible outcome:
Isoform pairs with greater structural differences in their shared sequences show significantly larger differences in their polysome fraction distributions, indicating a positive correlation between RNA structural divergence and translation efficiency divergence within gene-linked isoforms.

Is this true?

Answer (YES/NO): YES